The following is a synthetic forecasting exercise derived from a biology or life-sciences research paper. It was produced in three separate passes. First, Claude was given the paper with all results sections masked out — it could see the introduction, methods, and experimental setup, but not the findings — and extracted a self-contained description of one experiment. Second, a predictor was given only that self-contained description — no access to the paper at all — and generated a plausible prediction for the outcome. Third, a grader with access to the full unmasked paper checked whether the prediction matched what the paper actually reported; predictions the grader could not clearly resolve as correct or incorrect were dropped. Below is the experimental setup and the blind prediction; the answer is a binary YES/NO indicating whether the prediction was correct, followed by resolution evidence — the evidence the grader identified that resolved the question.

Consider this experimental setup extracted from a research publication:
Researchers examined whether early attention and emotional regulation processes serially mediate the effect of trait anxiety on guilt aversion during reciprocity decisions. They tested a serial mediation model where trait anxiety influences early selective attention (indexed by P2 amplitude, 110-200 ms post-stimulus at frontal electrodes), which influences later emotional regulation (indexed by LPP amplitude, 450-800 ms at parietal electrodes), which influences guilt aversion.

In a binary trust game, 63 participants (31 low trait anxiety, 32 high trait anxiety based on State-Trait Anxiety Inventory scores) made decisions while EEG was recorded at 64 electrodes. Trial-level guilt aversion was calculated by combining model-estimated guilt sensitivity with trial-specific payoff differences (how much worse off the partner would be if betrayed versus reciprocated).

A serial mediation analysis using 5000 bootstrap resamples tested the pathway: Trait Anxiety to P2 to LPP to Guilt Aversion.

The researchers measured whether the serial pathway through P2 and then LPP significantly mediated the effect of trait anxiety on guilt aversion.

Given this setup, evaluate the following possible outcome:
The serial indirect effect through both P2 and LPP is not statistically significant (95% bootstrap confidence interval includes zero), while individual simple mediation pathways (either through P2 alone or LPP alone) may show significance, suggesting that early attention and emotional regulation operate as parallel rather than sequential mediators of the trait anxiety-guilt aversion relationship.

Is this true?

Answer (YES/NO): NO